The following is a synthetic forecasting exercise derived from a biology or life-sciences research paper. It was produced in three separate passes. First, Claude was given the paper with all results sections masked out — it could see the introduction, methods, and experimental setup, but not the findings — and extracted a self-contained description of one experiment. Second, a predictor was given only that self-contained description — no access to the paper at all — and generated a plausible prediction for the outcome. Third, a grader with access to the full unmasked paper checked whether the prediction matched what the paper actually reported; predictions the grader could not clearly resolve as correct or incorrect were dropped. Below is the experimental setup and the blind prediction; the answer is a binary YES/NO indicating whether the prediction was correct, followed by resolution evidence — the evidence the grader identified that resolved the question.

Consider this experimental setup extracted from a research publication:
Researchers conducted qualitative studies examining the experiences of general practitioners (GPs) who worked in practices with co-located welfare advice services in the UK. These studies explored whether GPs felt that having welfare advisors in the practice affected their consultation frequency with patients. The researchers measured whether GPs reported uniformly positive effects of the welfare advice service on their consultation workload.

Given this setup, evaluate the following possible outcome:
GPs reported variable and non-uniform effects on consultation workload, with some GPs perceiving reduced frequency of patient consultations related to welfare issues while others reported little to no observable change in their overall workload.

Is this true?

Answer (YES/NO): YES